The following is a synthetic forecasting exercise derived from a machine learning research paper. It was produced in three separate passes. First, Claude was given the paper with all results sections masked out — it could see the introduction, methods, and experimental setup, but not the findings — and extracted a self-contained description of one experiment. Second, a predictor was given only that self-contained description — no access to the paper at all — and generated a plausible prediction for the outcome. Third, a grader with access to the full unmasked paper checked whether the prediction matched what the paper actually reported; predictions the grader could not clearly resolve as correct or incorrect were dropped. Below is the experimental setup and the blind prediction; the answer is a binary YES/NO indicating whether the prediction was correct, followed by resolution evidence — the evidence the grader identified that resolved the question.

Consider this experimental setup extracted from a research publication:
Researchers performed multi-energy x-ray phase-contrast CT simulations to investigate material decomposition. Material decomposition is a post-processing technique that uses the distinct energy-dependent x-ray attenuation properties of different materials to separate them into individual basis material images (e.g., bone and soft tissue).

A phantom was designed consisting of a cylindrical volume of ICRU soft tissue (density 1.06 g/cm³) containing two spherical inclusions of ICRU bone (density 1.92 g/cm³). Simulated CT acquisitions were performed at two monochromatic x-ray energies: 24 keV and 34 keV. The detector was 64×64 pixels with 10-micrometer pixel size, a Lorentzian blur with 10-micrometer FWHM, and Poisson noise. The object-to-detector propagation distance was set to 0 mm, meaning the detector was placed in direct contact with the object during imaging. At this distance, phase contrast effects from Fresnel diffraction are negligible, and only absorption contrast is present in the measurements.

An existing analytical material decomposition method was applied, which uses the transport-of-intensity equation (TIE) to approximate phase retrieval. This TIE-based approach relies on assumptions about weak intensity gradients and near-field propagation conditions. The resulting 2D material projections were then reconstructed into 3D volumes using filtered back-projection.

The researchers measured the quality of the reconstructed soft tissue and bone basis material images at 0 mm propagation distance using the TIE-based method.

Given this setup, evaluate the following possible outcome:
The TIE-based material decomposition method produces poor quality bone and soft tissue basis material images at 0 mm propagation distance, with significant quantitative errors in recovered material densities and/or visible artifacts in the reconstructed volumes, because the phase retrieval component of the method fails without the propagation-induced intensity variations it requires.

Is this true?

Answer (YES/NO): YES